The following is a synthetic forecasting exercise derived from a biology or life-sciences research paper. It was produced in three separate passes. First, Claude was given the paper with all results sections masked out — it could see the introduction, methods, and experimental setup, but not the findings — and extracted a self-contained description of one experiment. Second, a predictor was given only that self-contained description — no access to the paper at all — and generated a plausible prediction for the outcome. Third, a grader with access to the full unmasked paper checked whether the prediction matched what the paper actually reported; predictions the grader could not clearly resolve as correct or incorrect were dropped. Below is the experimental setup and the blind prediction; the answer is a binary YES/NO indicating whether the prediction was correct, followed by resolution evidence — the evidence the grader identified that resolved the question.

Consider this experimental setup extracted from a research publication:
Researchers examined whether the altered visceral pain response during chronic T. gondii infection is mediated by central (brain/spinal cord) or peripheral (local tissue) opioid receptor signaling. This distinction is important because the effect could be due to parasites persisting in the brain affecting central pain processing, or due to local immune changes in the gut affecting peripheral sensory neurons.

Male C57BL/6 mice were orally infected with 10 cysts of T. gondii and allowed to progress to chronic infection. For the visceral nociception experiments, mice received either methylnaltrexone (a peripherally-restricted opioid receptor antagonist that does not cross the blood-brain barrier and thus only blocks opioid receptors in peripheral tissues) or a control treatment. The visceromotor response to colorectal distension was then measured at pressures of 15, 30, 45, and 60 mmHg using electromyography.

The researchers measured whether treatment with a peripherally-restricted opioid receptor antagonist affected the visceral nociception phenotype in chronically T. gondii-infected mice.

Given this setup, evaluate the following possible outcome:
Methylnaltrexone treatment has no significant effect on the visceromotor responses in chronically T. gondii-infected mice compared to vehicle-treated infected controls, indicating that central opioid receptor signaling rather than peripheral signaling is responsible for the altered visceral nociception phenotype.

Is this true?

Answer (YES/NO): NO